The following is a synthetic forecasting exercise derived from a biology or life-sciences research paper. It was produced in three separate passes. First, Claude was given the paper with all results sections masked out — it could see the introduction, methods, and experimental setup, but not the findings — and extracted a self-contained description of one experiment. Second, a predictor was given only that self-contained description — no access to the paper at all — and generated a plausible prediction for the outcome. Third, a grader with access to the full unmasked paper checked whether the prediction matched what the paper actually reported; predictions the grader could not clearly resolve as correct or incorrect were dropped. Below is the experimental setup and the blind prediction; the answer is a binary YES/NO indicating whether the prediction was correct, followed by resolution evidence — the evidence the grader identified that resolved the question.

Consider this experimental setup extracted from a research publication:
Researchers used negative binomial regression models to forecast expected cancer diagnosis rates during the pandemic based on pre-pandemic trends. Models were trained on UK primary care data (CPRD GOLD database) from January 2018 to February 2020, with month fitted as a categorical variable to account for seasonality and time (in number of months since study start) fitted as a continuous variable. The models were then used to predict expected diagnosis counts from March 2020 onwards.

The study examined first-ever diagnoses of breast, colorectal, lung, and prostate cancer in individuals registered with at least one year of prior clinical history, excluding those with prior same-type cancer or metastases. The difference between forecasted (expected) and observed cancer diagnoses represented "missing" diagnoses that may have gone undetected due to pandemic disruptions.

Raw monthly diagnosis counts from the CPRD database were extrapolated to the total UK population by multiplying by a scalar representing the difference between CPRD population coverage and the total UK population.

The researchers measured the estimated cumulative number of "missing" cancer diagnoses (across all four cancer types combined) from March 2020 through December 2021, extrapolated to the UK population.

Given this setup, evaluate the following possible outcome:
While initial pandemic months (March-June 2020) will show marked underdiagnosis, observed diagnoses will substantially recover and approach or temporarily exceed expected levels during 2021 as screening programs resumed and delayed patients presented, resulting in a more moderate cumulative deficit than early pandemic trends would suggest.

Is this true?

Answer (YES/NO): NO